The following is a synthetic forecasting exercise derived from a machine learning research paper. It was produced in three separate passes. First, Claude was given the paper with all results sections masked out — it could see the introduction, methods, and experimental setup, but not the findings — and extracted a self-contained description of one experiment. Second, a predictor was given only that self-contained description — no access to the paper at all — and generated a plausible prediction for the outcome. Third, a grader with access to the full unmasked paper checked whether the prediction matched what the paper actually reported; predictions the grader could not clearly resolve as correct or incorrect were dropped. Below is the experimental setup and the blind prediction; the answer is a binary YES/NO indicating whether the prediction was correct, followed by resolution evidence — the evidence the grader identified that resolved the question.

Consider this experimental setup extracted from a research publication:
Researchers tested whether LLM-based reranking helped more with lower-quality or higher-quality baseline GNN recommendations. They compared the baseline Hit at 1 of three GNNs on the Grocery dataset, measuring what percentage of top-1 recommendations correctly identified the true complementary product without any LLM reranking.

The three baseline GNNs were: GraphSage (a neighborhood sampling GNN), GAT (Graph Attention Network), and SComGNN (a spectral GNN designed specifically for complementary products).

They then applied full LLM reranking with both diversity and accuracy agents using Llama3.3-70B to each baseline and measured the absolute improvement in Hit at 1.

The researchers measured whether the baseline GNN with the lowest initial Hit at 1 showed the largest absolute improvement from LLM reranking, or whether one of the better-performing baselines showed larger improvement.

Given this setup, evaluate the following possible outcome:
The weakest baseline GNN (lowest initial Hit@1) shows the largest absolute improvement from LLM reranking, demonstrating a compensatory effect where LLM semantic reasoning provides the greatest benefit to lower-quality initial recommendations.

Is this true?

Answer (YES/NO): YES